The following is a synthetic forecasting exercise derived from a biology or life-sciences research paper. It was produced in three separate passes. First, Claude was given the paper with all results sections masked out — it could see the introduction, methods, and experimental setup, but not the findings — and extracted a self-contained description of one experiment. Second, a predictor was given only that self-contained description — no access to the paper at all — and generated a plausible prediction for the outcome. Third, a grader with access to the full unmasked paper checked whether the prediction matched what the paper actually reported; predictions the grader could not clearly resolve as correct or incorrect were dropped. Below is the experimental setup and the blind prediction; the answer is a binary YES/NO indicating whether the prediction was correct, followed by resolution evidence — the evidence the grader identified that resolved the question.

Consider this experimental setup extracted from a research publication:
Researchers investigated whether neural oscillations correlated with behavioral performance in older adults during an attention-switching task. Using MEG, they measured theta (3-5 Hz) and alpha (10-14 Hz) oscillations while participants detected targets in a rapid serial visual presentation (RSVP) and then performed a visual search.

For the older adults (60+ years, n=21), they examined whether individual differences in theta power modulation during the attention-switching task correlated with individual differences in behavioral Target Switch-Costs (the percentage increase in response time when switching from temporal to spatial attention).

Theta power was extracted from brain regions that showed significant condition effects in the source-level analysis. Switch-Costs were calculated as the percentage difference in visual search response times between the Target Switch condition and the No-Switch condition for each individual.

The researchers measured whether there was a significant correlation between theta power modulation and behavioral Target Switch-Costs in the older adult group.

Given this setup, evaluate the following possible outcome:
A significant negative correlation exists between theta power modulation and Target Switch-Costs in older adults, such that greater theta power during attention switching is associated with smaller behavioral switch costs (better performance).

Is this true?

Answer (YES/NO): NO